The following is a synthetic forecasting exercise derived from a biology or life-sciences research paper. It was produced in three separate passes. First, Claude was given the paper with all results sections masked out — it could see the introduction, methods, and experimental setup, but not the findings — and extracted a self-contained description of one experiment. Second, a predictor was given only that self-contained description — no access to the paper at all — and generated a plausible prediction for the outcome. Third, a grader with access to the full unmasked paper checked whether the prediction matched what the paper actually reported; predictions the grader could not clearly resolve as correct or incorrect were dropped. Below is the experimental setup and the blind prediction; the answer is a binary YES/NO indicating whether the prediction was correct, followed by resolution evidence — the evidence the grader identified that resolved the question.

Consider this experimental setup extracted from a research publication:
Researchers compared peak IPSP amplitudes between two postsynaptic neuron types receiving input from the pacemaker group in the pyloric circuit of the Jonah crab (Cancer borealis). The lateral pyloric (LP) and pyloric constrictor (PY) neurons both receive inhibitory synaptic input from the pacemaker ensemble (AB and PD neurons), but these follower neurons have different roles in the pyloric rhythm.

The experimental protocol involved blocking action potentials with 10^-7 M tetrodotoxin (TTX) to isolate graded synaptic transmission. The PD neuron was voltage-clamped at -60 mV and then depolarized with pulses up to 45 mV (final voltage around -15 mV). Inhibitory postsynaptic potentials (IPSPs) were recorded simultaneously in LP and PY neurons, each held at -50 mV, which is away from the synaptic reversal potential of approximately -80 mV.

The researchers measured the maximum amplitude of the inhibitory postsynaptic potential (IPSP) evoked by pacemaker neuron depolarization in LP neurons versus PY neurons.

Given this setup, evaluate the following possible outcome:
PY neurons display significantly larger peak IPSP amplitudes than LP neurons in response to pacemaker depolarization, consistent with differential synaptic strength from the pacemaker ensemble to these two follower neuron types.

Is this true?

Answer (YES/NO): NO